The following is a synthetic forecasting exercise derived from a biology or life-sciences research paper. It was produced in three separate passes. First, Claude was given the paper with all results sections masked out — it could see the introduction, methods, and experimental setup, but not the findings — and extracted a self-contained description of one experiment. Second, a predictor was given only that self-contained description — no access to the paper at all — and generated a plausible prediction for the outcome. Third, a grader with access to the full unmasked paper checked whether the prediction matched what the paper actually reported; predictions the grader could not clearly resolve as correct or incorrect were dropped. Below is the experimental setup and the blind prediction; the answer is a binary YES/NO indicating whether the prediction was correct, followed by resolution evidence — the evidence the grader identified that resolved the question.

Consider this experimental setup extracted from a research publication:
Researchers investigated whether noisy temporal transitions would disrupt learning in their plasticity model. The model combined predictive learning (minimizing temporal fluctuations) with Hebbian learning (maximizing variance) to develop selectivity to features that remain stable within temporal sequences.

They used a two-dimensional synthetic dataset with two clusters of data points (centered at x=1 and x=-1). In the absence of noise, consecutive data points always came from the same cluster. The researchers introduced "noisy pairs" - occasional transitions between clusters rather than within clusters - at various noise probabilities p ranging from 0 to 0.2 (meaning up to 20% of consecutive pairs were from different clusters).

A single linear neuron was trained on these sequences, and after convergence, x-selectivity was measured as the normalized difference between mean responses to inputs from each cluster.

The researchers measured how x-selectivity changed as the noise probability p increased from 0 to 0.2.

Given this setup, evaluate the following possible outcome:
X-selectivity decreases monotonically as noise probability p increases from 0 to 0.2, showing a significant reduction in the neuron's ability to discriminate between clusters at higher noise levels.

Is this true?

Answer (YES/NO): NO